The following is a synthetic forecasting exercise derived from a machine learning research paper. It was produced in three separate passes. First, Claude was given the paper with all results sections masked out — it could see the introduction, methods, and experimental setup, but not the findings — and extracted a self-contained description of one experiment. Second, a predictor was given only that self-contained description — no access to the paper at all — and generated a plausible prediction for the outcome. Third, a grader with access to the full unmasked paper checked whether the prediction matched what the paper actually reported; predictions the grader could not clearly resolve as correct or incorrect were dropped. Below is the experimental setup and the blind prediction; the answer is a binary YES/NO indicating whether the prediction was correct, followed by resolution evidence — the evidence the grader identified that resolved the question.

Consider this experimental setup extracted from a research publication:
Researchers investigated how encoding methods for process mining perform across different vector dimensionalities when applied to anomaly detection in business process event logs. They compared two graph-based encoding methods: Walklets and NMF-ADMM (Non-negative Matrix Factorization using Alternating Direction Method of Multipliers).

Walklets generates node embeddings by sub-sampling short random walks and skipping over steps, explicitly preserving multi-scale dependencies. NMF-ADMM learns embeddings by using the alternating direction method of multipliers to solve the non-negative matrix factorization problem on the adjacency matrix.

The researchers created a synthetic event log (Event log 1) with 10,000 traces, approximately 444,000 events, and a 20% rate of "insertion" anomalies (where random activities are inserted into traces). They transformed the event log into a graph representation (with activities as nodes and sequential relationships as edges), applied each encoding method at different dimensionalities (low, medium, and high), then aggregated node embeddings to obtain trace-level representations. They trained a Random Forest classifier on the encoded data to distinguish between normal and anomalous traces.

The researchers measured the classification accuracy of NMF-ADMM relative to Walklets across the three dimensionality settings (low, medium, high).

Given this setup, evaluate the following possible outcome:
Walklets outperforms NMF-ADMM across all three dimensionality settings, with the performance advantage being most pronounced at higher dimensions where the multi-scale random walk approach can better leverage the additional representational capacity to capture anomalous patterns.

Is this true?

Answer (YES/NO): NO